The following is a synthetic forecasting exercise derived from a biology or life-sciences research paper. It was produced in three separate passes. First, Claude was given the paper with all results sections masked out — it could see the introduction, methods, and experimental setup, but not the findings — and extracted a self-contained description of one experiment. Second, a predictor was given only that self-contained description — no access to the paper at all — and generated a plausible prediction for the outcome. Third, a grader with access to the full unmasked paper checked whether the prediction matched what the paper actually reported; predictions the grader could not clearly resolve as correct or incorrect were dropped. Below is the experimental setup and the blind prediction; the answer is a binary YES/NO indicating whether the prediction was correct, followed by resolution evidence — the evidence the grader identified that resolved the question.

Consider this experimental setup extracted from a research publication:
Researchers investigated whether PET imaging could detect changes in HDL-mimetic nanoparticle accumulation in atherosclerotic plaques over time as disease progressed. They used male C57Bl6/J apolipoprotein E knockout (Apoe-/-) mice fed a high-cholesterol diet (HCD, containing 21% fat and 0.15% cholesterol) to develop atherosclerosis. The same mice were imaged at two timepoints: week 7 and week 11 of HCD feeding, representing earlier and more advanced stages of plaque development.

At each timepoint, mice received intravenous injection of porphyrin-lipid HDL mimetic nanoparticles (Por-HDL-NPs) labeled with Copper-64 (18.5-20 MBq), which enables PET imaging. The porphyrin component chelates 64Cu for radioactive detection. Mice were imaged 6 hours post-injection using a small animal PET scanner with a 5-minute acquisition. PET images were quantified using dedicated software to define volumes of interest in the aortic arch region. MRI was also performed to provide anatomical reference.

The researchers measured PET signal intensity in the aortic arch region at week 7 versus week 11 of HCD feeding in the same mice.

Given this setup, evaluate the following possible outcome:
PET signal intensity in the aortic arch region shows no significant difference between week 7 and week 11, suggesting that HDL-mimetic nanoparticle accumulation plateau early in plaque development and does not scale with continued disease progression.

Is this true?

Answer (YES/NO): NO